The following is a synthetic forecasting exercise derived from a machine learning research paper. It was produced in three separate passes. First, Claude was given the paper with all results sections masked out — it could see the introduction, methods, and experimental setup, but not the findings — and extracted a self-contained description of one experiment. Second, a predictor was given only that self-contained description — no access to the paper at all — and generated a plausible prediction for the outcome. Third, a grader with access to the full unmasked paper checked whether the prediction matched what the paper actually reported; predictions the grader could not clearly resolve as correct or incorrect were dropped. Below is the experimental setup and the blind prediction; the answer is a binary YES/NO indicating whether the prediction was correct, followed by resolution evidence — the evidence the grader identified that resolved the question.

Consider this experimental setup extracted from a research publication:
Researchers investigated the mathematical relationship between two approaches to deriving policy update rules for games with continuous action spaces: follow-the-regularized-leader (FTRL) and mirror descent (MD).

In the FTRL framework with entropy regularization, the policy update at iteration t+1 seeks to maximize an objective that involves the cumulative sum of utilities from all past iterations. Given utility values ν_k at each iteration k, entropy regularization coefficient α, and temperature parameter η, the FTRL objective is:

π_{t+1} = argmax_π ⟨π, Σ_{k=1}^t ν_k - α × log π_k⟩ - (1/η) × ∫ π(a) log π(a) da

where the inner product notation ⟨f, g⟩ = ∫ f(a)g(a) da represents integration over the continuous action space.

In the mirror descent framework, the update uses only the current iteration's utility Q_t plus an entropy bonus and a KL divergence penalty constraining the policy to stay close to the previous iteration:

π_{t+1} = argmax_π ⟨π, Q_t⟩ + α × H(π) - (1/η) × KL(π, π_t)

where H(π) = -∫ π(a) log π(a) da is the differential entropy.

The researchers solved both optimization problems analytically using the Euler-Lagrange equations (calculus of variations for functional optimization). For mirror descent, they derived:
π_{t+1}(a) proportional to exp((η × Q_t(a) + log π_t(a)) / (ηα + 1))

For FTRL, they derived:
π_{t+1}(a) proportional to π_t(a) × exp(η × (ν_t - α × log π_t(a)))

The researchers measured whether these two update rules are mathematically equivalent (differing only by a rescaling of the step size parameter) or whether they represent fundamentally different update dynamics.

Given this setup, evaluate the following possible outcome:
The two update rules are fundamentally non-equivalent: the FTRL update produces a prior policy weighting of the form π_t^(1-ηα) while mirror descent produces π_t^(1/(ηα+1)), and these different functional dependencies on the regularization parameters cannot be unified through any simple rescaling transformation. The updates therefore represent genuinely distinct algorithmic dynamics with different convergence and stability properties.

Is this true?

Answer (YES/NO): NO